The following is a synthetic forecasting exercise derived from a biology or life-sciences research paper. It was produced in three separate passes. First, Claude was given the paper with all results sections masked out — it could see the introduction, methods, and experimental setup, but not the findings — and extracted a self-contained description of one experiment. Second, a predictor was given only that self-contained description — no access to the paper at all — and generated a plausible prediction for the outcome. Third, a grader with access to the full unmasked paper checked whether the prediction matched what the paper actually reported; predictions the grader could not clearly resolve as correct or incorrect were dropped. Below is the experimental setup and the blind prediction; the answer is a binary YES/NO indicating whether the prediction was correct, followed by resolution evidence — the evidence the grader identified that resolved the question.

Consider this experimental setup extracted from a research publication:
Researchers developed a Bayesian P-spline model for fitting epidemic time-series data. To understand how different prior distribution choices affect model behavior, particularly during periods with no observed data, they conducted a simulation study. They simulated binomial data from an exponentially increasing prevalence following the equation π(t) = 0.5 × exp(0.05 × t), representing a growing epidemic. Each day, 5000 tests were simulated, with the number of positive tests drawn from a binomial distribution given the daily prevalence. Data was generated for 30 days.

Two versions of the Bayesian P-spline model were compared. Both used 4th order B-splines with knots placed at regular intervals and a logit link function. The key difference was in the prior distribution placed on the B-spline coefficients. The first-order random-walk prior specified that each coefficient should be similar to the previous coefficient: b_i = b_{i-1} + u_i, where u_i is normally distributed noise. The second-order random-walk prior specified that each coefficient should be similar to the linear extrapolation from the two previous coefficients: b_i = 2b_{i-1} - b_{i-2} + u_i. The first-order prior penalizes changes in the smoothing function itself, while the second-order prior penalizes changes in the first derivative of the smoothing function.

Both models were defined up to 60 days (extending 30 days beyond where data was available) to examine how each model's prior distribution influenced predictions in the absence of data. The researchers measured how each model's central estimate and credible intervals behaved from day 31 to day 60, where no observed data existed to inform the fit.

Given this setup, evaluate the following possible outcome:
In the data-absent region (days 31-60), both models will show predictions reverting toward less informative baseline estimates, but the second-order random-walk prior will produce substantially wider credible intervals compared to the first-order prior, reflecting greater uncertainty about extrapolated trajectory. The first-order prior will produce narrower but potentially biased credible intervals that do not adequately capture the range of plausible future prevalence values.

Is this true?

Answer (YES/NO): NO